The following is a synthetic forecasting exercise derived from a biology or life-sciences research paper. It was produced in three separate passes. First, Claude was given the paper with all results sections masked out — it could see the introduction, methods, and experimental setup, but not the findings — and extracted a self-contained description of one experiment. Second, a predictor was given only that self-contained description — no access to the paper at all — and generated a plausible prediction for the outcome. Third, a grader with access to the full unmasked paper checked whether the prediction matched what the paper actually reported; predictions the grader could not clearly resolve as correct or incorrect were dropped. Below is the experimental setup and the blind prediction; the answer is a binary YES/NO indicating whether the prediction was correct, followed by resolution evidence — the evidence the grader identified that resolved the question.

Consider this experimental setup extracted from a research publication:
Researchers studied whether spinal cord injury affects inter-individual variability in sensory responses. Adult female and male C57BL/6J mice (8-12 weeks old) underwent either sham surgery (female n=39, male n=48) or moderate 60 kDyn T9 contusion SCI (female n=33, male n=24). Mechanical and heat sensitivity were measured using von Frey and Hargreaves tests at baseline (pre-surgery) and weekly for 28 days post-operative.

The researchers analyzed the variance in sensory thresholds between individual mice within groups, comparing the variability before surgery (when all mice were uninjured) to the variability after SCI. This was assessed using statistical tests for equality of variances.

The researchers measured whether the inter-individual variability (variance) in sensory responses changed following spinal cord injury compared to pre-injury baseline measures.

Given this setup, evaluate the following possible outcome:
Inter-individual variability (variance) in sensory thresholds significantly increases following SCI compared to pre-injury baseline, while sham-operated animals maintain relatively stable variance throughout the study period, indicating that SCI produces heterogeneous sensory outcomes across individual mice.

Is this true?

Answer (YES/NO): NO